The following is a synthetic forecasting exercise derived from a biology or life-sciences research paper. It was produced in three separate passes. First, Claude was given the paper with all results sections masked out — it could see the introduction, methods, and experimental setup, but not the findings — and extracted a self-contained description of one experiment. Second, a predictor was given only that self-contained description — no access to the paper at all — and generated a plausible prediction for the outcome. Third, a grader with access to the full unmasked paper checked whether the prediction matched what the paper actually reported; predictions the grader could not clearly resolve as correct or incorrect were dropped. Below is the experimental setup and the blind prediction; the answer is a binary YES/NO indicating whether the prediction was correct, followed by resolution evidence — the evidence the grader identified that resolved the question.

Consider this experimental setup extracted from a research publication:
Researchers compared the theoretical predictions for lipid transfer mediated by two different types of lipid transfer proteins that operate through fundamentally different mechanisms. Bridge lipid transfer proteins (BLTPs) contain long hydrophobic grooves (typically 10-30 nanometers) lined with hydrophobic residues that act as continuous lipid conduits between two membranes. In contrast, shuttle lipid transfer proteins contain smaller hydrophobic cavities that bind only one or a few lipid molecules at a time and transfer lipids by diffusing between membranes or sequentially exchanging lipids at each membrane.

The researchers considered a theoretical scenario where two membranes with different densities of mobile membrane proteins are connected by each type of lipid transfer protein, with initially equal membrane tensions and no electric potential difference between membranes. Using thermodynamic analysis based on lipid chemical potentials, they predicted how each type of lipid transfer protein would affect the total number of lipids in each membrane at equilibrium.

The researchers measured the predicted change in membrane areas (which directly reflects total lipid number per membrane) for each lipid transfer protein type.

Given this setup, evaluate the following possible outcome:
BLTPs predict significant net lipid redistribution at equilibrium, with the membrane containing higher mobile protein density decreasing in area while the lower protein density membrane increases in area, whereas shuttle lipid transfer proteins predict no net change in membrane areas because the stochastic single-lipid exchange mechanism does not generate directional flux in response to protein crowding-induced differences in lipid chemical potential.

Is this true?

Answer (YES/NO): NO